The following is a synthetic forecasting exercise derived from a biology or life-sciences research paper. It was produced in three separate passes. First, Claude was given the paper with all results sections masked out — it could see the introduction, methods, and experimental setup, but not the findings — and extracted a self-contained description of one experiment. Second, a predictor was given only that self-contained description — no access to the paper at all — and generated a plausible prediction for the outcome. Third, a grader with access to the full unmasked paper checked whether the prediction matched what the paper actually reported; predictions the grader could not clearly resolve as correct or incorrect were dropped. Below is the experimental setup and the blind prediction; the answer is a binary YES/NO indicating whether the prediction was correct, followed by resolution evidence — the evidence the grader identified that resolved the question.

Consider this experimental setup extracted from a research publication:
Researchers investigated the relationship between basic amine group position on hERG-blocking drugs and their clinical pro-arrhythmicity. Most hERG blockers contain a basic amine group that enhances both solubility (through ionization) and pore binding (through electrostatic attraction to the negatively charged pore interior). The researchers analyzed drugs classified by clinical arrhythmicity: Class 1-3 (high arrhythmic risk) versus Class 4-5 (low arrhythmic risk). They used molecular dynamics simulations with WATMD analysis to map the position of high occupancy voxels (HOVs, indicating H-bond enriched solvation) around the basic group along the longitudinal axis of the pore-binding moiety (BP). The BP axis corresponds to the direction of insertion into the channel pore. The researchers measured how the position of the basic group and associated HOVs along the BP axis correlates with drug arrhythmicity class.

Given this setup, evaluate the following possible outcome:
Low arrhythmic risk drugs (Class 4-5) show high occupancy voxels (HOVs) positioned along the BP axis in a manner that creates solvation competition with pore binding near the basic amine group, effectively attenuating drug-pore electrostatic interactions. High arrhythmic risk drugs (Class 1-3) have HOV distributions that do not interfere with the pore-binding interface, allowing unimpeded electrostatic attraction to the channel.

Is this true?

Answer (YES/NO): NO